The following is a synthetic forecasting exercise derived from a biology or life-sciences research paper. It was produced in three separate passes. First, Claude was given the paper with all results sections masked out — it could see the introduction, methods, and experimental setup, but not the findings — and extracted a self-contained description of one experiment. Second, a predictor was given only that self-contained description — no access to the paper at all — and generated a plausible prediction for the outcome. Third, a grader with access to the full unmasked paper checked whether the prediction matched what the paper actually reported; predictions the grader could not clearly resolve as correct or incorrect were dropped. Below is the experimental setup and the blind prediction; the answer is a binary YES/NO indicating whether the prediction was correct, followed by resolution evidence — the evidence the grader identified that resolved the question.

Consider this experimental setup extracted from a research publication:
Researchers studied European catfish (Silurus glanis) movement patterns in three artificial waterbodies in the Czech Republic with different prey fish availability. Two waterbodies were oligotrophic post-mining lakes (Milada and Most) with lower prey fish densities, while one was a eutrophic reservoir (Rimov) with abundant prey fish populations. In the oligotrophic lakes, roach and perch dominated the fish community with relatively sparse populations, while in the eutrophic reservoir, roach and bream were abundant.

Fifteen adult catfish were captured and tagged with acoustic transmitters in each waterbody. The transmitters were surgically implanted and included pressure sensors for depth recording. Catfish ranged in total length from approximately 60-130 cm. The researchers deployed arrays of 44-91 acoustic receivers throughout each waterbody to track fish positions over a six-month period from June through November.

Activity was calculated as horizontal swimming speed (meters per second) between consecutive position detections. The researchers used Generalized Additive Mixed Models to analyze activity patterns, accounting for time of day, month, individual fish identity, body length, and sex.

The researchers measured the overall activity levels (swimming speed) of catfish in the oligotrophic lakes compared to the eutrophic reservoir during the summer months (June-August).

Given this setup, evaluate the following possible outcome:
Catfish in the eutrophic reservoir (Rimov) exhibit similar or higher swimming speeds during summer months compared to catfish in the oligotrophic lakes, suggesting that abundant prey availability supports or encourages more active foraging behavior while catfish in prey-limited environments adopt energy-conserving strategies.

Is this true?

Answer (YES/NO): NO